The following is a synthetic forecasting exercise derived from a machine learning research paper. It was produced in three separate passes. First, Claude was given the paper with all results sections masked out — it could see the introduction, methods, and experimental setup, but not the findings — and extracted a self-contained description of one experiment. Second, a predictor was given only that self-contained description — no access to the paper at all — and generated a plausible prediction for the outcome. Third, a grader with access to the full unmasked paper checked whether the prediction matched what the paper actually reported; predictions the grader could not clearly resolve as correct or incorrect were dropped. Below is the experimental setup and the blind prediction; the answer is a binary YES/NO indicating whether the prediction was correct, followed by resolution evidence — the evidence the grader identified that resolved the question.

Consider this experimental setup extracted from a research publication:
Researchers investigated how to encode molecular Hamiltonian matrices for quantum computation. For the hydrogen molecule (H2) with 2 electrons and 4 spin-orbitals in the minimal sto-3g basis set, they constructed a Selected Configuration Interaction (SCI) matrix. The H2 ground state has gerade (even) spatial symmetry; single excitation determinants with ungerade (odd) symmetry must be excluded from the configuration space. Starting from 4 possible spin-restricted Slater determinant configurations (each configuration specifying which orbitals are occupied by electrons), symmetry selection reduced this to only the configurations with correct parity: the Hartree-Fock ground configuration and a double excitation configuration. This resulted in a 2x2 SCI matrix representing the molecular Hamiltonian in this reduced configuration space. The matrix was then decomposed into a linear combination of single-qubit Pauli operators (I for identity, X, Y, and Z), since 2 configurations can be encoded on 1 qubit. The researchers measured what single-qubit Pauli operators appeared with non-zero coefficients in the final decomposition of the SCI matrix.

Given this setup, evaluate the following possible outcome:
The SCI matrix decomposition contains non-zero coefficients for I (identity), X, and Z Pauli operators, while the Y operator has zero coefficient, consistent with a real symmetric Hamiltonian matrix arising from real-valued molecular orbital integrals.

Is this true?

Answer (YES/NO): YES